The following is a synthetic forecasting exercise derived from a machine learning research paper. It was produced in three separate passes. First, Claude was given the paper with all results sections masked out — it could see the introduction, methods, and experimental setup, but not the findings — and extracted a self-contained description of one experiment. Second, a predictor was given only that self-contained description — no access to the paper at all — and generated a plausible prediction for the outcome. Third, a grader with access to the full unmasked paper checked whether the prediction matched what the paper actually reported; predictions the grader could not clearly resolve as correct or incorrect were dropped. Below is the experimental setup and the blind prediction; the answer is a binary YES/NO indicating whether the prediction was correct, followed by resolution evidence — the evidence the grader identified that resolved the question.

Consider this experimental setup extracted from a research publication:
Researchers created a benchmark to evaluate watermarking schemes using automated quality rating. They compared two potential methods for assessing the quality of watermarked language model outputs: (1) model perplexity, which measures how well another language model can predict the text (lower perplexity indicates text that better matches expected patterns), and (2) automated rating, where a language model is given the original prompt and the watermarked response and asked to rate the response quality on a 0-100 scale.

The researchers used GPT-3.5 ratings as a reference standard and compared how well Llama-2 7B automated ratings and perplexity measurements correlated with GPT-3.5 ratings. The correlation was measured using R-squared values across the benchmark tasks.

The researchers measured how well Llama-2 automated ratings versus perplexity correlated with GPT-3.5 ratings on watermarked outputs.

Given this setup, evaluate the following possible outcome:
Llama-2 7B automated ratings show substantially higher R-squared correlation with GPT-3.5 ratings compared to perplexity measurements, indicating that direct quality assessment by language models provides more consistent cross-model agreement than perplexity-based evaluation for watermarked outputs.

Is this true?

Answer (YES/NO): YES